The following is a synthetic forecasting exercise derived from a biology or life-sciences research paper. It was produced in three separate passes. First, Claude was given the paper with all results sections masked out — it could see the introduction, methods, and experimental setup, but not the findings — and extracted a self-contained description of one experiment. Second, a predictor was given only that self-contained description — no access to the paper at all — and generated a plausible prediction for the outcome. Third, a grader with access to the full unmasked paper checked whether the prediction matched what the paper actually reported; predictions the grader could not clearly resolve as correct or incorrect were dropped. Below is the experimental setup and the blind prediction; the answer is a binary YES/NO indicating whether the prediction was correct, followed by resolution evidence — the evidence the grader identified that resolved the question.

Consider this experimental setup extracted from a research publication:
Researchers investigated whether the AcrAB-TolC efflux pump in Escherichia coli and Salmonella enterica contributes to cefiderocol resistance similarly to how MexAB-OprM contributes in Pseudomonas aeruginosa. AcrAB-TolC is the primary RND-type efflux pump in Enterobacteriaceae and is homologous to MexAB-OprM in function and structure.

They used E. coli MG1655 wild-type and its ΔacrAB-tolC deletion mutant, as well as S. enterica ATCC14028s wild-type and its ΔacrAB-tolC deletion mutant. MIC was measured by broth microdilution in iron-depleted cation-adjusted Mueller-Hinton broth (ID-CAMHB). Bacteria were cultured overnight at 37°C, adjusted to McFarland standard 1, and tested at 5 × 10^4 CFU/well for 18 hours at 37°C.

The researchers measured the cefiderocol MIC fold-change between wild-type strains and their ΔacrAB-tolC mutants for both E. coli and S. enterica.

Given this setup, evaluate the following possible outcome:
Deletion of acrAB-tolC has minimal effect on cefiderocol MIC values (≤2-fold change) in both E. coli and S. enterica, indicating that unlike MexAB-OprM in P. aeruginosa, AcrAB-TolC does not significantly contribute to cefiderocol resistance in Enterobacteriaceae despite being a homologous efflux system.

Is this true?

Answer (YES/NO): YES